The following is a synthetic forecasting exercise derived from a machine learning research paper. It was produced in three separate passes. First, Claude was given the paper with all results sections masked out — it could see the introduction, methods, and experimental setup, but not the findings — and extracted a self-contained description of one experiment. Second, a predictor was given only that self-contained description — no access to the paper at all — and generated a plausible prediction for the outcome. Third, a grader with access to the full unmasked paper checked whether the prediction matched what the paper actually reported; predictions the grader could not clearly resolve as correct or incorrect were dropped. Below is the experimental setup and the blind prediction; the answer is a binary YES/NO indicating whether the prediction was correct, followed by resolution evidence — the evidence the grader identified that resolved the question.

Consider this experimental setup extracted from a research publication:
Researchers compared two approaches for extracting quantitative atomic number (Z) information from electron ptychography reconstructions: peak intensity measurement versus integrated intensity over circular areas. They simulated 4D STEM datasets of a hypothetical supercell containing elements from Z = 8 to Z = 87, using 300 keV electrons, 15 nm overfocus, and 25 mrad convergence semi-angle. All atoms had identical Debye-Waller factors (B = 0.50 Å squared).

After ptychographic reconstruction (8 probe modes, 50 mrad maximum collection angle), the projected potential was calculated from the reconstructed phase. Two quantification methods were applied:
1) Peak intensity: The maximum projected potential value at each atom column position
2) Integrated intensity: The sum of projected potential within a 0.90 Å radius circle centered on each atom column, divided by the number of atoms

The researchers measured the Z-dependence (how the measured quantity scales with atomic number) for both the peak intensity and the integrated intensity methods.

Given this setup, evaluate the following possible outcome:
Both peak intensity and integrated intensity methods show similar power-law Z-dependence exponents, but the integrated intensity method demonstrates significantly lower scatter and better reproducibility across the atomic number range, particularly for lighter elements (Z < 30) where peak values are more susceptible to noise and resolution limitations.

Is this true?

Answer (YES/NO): NO